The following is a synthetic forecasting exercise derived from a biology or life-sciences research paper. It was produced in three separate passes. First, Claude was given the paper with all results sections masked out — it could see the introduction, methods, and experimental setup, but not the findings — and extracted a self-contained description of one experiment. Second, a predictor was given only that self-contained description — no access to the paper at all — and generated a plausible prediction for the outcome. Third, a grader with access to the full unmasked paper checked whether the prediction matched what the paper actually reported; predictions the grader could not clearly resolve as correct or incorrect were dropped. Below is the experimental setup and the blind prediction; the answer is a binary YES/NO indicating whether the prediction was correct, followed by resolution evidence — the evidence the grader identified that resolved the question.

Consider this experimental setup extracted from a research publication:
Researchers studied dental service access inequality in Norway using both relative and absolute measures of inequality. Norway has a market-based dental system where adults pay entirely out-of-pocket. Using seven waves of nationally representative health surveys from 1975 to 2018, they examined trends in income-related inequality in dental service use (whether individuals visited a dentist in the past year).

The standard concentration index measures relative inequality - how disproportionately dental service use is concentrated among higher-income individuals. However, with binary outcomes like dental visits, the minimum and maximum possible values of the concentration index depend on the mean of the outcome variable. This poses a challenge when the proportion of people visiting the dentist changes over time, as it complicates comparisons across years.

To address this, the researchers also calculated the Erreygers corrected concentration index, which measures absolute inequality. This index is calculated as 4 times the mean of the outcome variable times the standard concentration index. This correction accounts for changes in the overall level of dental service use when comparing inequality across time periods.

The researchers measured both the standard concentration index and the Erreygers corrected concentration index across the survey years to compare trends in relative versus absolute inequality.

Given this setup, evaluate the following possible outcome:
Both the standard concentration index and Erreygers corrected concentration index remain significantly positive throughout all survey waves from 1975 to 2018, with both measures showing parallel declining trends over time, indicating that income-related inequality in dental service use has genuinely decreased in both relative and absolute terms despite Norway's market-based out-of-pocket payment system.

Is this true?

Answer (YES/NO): YES